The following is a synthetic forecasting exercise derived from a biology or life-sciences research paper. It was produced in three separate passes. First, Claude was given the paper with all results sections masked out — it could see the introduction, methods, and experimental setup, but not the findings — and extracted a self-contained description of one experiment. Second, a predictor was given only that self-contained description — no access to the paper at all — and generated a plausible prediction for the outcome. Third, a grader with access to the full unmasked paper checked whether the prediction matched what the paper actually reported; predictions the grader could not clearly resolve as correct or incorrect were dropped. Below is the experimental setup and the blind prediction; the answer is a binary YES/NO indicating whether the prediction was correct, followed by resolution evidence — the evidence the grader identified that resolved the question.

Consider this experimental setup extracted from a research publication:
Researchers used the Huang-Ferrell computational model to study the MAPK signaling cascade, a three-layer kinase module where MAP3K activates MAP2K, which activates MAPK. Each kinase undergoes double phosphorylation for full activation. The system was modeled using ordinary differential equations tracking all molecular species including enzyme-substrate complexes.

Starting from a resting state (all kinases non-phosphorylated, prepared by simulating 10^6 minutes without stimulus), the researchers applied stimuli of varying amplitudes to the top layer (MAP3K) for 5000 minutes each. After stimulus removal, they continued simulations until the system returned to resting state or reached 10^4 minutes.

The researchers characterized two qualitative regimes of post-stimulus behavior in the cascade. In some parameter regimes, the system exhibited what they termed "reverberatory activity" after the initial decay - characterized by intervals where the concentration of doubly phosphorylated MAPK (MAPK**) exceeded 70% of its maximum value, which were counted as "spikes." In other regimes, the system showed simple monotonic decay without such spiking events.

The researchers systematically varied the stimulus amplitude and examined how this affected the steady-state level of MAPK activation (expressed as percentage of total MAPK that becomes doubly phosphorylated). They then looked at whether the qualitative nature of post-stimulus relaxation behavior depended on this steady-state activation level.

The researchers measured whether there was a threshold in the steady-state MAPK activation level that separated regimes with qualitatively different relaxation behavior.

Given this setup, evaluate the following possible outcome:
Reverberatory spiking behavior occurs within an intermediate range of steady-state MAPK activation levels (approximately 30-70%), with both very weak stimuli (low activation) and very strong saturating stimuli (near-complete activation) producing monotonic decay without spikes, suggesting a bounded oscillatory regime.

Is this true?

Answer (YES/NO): NO